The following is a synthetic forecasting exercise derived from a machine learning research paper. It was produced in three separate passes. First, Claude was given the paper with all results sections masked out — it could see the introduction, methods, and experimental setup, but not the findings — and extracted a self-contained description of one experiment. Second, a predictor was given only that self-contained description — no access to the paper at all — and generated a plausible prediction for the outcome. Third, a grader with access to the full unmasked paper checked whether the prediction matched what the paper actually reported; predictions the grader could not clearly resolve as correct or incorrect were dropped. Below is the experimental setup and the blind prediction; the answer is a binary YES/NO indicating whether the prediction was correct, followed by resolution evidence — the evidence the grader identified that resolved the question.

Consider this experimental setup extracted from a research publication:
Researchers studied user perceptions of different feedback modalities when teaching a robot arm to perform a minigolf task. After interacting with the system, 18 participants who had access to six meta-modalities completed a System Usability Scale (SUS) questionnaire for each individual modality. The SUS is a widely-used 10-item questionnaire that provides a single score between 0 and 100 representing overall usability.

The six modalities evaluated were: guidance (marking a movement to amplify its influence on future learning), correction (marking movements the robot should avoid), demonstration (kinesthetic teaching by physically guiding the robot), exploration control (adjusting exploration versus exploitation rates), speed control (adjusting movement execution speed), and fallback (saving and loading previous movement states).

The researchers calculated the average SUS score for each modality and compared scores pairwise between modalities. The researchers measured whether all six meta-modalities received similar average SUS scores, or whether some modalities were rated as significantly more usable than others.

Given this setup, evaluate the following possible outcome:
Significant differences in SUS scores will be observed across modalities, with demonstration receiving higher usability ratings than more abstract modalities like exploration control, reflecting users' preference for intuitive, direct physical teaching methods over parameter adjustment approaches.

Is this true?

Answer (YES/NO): NO